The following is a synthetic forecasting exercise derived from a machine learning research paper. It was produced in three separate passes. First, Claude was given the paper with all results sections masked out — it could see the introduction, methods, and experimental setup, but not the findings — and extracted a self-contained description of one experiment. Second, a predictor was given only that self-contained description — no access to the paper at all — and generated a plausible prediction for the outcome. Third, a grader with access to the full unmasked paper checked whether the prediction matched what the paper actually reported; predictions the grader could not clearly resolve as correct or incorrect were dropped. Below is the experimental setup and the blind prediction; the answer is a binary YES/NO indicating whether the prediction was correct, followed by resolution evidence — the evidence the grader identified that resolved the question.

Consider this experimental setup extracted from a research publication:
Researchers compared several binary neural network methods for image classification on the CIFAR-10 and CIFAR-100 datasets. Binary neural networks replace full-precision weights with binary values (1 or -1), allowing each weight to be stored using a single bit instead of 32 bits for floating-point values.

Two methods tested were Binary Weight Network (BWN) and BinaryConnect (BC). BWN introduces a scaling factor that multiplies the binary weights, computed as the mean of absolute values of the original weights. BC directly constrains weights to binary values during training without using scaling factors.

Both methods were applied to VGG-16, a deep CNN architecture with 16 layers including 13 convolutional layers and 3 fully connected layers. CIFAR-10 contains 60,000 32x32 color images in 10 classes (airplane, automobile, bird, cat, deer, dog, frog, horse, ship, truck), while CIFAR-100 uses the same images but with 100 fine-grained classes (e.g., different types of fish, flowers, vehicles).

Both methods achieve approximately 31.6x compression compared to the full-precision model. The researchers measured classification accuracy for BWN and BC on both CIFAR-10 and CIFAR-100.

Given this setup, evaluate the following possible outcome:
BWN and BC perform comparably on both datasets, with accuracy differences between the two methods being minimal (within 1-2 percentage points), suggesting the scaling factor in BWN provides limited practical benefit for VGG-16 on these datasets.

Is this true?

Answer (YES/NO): YES